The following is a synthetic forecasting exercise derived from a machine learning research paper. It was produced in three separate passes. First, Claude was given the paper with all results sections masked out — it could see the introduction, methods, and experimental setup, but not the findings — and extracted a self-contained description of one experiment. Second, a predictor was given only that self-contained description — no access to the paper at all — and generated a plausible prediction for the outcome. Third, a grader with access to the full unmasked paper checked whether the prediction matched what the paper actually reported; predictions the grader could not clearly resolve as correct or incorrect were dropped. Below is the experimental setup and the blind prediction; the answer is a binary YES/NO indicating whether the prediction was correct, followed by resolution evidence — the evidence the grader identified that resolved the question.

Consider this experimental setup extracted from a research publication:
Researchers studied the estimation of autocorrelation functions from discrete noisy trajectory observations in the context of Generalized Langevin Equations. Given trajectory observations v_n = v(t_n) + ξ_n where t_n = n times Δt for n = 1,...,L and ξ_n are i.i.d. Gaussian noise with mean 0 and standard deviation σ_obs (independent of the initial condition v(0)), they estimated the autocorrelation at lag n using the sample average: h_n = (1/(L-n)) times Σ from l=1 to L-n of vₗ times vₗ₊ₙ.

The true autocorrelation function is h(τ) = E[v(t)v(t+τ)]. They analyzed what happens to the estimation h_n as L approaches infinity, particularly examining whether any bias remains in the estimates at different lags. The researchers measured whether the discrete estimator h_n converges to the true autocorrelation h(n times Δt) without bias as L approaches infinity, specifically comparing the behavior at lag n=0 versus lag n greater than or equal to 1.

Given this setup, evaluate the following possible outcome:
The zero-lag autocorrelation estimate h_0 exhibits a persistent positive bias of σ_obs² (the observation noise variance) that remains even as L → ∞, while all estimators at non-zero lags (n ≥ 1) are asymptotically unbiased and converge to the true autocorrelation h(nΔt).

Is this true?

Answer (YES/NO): NO